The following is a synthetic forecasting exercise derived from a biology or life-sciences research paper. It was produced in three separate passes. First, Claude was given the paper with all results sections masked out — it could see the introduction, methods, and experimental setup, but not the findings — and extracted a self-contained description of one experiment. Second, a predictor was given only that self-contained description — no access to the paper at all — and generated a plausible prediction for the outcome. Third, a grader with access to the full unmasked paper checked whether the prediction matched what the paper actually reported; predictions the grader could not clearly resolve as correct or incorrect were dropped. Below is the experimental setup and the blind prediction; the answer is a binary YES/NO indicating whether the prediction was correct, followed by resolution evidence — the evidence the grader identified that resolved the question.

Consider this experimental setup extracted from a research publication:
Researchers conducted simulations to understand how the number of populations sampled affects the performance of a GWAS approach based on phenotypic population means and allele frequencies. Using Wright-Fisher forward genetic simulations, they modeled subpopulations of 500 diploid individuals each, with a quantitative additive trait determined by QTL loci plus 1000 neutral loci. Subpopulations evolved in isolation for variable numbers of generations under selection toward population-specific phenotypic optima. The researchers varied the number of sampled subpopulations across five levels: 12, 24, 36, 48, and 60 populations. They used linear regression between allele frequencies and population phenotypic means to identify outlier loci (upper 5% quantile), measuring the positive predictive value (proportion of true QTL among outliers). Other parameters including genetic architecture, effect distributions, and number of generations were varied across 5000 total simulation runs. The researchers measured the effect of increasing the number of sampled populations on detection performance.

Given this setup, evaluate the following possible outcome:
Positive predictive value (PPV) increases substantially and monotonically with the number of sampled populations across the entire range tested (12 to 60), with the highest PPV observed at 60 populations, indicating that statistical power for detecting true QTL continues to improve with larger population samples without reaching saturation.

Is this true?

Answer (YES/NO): NO